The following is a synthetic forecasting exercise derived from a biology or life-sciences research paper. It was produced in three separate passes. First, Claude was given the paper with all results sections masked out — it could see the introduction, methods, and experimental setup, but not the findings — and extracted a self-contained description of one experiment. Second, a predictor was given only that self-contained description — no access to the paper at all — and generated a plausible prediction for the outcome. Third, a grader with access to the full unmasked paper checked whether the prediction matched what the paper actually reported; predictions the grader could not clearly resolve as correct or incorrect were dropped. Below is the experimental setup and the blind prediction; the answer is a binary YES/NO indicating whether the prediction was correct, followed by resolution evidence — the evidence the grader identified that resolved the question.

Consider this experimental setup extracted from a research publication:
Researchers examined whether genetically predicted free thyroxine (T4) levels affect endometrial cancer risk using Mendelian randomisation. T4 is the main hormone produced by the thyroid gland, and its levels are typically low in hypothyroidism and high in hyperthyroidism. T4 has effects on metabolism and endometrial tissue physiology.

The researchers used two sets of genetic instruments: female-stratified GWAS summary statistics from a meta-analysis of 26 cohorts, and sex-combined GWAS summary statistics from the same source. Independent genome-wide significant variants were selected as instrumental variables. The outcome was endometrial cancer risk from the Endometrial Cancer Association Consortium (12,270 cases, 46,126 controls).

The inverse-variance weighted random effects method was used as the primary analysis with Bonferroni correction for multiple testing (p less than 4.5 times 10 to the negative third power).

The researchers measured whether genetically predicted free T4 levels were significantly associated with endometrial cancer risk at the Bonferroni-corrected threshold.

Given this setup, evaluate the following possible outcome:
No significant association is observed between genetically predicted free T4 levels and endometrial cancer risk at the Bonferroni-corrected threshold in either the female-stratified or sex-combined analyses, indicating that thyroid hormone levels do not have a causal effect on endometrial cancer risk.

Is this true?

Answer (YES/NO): YES